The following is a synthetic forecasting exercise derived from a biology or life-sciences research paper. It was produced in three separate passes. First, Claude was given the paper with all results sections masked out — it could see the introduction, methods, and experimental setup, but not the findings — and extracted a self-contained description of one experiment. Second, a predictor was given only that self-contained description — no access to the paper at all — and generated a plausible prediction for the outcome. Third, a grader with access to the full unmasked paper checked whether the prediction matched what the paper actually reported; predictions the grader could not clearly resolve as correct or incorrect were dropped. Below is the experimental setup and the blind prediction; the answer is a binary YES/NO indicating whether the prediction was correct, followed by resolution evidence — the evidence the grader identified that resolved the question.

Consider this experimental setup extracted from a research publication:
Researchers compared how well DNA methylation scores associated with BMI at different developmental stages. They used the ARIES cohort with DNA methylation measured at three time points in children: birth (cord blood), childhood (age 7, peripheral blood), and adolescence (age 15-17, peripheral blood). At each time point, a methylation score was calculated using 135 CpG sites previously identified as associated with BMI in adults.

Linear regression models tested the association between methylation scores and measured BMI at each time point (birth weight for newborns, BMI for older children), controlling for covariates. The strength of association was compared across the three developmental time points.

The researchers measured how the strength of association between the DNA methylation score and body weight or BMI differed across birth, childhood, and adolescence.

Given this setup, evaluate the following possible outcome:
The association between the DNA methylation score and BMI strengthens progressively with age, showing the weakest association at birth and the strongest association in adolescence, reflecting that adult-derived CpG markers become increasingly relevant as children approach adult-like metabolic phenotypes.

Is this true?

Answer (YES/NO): NO